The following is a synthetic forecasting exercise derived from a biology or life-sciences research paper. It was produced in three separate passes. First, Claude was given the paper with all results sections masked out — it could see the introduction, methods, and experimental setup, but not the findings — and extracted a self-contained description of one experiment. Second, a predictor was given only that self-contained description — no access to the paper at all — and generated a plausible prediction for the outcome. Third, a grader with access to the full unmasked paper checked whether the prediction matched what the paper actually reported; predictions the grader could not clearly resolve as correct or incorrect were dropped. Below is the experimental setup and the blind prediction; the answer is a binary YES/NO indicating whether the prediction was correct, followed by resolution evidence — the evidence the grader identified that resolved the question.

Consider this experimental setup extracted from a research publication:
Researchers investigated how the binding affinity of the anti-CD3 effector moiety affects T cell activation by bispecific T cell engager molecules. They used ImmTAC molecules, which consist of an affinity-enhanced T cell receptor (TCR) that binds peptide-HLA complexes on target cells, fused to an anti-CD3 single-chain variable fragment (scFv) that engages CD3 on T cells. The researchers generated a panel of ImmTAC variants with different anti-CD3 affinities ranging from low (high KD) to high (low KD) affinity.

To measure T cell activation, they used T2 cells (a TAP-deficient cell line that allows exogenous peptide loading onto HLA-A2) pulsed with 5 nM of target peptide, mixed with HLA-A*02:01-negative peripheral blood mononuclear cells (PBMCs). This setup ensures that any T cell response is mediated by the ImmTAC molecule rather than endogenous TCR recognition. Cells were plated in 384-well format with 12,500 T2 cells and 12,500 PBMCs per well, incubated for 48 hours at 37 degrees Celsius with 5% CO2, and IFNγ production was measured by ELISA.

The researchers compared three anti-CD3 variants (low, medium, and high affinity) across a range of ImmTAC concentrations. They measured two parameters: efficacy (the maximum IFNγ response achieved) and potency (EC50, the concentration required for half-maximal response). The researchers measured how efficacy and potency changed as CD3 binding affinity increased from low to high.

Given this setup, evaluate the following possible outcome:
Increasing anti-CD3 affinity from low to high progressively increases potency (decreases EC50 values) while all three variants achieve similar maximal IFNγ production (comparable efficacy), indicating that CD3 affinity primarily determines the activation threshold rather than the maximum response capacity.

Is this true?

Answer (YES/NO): NO